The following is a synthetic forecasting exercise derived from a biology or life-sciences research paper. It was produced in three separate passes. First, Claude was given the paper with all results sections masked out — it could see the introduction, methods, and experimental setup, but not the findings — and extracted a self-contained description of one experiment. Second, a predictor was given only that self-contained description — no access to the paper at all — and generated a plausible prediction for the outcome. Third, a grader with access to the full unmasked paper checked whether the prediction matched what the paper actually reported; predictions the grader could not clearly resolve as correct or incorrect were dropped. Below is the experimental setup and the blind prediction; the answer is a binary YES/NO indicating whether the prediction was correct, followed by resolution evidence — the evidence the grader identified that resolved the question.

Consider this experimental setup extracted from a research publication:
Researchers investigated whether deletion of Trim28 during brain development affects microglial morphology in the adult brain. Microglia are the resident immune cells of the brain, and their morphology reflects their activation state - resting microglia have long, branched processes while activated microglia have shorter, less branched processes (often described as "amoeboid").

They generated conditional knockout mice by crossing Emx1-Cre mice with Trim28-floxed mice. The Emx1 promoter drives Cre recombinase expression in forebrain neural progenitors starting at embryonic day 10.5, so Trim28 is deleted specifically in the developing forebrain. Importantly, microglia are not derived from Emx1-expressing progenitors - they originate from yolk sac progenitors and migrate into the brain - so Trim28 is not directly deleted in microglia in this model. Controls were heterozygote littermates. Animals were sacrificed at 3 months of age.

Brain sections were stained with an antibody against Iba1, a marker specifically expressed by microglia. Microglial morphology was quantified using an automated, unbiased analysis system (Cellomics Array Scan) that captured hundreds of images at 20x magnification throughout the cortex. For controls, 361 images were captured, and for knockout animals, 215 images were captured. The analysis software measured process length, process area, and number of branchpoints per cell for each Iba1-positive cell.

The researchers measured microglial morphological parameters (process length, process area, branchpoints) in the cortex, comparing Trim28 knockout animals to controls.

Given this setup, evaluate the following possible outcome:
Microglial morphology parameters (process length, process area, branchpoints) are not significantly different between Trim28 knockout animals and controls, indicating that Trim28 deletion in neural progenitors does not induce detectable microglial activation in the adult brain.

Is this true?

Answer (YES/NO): NO